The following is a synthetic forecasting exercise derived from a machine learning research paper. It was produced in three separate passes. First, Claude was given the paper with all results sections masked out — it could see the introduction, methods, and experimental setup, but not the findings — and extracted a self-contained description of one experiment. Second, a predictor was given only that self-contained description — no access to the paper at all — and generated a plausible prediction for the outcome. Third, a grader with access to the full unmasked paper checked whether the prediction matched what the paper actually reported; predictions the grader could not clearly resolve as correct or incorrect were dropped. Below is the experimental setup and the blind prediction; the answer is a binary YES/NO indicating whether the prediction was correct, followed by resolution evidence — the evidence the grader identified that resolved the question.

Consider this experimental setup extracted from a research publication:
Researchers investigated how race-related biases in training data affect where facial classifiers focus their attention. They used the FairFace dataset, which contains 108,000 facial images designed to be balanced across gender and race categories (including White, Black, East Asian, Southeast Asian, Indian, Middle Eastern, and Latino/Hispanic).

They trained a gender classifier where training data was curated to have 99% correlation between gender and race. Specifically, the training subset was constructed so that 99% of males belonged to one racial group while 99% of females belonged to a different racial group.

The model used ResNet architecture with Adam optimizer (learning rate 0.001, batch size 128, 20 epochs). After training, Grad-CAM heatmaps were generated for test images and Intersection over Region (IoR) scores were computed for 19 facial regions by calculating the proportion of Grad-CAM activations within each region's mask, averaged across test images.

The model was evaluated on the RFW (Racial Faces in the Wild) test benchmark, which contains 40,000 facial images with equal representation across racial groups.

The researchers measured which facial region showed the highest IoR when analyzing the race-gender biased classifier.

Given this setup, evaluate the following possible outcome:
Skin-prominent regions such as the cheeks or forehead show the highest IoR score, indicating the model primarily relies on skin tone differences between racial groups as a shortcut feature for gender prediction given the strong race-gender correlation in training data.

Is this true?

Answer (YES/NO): YES